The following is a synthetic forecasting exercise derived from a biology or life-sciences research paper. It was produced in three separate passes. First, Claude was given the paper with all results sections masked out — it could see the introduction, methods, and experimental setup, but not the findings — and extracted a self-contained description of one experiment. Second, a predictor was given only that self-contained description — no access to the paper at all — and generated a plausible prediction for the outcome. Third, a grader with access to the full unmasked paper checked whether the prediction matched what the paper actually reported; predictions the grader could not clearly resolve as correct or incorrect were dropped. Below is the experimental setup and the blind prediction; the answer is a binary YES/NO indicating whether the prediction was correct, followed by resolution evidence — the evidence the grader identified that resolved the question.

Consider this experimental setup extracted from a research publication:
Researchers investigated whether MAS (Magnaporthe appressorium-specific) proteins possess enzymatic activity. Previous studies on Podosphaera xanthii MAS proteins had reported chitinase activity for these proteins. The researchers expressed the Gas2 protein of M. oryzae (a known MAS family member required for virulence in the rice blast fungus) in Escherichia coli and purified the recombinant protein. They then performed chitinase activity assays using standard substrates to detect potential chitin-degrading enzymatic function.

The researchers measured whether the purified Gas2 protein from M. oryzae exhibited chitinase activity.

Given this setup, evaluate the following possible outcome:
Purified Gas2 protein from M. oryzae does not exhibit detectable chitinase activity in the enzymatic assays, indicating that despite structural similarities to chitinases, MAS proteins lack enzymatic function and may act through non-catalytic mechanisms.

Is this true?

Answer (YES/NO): YES